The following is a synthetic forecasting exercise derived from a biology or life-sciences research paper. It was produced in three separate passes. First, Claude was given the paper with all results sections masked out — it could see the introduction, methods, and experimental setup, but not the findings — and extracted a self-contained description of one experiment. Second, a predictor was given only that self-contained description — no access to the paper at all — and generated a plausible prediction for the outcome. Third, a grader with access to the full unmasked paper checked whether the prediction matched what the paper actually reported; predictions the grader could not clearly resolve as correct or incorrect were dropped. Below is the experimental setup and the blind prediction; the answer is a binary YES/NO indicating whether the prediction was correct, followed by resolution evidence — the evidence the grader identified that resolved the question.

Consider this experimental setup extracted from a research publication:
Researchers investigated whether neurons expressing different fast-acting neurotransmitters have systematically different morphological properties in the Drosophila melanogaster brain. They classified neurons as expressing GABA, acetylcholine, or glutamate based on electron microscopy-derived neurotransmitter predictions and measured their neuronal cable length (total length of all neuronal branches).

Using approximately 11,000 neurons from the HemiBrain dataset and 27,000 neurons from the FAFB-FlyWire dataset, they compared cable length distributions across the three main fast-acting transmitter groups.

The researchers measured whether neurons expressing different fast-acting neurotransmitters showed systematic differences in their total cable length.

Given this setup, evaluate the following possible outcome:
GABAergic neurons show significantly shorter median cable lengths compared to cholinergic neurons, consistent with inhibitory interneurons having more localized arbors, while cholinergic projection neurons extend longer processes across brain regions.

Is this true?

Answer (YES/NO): YES